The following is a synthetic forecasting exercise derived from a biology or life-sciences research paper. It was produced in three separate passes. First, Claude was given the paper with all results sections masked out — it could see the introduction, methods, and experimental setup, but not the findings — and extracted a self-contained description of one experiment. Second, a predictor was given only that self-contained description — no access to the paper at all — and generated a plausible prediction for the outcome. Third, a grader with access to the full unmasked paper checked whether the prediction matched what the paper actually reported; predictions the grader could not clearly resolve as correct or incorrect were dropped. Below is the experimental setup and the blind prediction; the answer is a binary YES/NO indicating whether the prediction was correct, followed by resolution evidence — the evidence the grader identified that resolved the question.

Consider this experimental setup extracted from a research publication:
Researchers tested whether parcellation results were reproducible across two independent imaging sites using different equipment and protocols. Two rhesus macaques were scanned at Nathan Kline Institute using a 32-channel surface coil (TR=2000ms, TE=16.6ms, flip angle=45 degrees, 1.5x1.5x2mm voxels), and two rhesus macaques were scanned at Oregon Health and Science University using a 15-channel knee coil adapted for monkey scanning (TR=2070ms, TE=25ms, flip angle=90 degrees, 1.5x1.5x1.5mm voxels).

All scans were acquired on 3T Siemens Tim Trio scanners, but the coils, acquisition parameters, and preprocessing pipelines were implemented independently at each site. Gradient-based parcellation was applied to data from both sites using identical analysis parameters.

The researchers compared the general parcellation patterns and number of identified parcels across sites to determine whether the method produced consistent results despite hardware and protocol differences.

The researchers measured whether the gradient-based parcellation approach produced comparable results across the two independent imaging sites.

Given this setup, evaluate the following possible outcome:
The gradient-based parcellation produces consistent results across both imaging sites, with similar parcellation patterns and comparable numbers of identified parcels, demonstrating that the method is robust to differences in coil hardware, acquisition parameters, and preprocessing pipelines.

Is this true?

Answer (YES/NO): NO